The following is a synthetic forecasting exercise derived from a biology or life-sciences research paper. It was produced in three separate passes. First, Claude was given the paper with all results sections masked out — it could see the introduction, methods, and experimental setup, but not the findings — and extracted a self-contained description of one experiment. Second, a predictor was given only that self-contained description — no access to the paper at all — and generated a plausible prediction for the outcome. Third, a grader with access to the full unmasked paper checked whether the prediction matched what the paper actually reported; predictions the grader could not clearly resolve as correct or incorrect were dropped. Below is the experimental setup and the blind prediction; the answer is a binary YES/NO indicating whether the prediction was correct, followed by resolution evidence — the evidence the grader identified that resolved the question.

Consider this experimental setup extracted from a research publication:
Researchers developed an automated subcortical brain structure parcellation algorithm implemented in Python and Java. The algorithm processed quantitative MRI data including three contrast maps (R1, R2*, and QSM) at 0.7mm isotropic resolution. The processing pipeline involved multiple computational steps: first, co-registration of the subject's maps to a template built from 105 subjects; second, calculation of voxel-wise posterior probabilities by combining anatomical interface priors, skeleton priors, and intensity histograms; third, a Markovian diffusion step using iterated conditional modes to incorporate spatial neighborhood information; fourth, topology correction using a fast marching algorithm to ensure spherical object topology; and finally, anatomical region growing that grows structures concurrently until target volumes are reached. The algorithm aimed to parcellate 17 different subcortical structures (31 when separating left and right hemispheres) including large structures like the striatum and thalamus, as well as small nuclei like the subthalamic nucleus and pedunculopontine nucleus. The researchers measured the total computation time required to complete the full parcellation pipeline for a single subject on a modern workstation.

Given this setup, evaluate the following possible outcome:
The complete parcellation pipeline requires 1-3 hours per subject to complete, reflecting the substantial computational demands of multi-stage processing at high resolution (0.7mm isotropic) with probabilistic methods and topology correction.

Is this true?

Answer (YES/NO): NO